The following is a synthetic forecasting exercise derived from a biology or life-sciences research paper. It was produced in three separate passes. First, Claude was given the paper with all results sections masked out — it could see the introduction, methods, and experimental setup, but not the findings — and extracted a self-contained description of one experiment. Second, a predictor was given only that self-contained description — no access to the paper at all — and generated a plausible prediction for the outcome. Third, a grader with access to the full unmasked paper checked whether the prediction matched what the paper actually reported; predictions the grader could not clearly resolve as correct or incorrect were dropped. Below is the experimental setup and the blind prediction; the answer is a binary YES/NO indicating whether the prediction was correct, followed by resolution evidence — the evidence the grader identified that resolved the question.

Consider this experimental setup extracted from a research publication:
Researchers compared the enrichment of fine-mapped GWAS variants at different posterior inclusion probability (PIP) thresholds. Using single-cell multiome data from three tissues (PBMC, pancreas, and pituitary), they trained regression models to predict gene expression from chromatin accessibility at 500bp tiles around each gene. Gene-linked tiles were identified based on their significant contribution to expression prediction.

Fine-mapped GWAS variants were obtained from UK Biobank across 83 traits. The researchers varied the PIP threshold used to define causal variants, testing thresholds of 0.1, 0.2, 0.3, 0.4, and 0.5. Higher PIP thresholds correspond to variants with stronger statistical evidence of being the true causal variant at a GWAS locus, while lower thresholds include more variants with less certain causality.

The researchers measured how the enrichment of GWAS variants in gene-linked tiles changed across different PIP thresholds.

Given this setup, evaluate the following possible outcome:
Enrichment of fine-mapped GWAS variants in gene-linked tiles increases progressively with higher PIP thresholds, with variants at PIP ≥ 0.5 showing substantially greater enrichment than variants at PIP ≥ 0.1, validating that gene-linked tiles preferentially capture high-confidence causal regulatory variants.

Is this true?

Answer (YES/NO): YES